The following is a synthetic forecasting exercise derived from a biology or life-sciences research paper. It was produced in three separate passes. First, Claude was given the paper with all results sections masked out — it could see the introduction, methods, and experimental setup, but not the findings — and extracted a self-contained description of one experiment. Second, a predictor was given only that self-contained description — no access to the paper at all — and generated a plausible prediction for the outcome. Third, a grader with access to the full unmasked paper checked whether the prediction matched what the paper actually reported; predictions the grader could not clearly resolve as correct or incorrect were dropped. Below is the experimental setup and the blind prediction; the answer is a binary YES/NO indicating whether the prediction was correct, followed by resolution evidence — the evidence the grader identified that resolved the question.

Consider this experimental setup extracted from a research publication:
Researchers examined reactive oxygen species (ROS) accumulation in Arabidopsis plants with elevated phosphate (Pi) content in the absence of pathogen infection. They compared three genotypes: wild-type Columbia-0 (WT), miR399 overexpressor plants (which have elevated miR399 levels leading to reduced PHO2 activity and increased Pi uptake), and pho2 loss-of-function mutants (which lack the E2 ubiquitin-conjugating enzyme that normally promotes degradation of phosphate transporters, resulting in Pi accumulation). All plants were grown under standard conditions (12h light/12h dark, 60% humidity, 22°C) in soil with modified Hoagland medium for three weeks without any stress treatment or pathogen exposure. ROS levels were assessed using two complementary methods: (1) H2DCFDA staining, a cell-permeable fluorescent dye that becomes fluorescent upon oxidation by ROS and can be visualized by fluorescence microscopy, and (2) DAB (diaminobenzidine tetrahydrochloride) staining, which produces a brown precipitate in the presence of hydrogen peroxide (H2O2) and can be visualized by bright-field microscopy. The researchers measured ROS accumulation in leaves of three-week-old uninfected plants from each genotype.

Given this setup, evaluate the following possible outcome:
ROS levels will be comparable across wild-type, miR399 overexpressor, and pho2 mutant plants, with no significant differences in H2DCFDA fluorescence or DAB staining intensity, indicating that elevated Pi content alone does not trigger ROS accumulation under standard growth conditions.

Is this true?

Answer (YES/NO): NO